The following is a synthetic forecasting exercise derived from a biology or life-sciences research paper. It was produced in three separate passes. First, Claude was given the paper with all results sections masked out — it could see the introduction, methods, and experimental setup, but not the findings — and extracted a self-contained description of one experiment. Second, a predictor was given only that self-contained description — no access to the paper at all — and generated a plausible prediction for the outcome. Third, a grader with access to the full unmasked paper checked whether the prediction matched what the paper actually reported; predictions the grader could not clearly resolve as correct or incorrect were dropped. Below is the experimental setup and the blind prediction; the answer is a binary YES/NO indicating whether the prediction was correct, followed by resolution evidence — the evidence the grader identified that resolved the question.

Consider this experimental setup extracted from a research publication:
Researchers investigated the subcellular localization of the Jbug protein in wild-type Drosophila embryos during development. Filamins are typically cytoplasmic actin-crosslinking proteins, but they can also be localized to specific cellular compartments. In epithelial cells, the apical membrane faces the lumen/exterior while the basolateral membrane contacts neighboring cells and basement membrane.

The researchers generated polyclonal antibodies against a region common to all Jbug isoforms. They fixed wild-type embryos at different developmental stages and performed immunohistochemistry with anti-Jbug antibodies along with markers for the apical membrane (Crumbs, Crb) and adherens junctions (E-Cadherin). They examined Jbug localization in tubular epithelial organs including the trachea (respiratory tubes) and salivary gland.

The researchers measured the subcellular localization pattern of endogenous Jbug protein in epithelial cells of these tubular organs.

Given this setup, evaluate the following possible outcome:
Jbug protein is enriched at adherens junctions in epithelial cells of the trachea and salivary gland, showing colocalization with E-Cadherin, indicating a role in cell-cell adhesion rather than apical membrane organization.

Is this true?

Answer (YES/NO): NO